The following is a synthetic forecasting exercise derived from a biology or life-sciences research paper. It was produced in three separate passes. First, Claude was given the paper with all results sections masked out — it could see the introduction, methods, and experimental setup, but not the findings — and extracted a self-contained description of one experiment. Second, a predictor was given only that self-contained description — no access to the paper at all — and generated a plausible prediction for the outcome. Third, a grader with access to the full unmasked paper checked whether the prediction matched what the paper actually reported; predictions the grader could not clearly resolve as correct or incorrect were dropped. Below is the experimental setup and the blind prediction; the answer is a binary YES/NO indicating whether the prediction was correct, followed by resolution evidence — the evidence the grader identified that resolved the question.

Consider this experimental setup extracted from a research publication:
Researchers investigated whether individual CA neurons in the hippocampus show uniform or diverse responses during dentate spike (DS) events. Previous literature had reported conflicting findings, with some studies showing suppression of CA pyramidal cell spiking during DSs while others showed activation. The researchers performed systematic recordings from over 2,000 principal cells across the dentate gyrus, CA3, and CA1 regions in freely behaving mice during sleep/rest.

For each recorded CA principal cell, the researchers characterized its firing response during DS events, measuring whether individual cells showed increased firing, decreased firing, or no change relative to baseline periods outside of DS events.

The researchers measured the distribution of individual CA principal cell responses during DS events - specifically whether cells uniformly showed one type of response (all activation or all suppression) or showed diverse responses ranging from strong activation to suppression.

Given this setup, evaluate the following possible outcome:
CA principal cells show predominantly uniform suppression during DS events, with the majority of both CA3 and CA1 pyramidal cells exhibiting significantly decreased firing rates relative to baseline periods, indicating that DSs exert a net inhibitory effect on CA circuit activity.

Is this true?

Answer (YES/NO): NO